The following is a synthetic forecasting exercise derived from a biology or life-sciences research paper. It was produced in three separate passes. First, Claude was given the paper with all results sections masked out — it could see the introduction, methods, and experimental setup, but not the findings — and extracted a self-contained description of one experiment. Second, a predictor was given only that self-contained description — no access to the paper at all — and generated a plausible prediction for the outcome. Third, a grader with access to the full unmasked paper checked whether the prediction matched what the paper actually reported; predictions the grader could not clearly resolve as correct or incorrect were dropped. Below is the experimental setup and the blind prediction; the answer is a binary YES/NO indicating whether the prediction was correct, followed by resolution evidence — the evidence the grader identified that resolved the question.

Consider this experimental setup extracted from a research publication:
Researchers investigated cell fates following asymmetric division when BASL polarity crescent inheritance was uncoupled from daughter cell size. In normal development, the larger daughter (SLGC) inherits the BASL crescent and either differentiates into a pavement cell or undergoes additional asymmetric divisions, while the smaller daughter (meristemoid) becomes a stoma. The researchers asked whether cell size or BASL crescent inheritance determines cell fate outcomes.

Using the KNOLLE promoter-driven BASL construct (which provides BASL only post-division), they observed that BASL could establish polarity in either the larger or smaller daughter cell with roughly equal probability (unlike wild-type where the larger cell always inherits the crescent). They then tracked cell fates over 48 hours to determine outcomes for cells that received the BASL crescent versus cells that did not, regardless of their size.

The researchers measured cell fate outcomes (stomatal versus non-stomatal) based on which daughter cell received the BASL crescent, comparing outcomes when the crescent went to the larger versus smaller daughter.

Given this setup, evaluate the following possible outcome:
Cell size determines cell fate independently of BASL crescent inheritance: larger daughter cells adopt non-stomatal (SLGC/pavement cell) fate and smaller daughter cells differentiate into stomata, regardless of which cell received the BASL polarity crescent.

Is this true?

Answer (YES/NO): NO